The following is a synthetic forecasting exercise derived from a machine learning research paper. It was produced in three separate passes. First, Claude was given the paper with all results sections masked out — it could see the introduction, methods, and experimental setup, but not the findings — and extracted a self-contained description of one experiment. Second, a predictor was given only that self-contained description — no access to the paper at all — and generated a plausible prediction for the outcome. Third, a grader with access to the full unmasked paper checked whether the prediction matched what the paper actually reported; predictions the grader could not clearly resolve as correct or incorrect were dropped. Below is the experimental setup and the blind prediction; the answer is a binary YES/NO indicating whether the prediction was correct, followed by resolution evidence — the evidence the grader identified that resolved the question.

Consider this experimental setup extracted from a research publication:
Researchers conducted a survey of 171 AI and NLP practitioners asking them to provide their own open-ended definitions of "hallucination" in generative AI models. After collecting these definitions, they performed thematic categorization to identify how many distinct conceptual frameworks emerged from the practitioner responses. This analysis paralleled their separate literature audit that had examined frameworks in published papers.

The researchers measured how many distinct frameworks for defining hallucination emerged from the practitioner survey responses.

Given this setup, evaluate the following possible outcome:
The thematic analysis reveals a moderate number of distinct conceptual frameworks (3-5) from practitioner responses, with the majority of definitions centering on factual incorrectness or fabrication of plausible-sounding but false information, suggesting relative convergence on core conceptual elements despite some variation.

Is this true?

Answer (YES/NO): NO